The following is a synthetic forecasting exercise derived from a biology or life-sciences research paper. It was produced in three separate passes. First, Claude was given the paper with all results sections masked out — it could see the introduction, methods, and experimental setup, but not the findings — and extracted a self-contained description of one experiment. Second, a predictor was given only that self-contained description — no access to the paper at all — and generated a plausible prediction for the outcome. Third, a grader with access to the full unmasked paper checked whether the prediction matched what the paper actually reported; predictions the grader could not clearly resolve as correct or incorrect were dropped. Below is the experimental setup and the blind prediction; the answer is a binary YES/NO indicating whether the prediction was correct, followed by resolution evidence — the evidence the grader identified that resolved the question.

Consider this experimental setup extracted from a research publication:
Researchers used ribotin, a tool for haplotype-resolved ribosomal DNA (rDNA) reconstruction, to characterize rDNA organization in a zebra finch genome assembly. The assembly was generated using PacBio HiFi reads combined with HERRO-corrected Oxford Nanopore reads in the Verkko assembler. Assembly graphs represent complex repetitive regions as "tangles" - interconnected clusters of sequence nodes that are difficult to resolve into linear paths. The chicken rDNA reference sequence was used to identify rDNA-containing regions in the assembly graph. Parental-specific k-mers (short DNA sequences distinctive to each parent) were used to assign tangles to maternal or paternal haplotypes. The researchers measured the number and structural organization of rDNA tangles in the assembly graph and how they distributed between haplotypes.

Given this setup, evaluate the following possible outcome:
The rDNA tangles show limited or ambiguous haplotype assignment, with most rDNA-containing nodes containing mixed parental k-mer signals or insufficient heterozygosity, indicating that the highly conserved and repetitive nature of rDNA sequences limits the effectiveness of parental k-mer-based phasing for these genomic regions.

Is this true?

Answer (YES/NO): NO